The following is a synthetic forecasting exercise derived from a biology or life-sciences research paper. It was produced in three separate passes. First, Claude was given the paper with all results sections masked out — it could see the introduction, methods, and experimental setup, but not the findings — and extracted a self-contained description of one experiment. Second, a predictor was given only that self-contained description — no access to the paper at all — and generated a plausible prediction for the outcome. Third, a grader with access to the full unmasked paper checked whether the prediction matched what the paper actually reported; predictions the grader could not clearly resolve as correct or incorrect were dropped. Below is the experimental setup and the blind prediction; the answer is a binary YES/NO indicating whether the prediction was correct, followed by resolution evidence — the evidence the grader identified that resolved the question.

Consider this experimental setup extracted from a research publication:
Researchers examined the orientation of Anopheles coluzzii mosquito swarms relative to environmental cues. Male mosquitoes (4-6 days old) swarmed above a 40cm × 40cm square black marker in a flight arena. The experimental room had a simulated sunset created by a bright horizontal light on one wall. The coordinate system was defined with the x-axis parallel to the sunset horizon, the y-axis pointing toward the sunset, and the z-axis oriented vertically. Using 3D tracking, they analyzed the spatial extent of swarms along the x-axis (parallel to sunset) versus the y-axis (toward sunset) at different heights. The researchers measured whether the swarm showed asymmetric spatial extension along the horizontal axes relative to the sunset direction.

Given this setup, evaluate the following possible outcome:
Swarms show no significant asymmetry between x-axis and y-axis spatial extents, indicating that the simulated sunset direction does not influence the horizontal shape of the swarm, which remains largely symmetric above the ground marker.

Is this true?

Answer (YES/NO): NO